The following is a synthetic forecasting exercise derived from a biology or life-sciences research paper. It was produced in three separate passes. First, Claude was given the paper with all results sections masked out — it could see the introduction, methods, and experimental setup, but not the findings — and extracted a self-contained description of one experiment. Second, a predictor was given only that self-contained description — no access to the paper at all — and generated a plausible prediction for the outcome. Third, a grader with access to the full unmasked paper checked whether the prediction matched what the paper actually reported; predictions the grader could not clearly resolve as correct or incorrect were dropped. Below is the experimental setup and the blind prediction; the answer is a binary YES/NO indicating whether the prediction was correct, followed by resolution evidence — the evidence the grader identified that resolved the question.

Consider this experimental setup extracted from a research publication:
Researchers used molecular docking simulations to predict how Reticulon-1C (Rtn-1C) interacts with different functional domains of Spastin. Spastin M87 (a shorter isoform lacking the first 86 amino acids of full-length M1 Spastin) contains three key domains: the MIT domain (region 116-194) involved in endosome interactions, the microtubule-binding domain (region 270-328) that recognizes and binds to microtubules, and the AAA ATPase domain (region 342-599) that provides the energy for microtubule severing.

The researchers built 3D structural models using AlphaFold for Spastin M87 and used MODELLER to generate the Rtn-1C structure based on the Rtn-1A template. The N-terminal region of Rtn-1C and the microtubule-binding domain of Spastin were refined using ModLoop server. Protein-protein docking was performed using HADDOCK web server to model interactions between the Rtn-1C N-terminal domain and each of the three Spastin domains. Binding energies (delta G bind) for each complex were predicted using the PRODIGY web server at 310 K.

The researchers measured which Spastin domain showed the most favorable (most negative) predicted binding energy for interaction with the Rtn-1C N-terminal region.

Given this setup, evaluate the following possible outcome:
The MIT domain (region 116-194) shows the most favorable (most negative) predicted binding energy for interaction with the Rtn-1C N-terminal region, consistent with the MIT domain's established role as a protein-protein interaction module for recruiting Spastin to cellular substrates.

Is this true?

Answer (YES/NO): NO